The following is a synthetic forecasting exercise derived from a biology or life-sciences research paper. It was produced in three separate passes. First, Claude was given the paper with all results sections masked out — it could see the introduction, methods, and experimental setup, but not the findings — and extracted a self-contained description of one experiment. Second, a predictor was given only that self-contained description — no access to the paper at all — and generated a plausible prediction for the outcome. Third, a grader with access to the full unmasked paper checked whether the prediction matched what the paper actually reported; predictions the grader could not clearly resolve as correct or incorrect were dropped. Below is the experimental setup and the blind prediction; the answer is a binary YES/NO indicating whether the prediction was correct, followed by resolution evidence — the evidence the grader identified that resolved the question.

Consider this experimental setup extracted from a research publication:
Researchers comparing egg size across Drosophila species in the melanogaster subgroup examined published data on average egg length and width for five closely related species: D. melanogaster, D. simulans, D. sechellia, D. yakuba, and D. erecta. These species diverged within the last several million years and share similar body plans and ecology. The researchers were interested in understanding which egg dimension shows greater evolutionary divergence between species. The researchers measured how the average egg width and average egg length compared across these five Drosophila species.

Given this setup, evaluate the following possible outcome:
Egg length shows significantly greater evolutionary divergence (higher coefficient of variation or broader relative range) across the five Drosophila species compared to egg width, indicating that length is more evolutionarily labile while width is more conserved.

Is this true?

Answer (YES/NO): YES